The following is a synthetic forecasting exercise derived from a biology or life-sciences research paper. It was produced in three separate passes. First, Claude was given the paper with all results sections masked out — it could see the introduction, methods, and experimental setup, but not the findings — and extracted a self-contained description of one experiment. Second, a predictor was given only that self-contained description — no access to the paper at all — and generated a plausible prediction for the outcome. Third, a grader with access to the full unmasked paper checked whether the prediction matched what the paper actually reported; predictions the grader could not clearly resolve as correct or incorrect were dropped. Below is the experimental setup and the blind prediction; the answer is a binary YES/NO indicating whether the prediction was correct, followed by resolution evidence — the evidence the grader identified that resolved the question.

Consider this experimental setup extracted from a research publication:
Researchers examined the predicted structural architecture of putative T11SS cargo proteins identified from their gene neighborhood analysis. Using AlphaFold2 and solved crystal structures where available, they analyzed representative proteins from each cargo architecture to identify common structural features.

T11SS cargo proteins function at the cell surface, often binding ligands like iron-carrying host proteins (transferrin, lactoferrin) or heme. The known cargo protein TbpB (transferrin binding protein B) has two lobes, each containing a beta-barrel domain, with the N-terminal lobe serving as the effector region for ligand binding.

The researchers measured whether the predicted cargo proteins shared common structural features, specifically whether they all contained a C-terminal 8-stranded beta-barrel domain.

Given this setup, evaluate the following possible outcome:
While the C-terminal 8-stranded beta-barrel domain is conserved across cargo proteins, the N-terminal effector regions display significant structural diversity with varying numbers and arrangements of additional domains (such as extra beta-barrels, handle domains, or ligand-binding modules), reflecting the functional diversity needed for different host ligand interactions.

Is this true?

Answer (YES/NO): YES